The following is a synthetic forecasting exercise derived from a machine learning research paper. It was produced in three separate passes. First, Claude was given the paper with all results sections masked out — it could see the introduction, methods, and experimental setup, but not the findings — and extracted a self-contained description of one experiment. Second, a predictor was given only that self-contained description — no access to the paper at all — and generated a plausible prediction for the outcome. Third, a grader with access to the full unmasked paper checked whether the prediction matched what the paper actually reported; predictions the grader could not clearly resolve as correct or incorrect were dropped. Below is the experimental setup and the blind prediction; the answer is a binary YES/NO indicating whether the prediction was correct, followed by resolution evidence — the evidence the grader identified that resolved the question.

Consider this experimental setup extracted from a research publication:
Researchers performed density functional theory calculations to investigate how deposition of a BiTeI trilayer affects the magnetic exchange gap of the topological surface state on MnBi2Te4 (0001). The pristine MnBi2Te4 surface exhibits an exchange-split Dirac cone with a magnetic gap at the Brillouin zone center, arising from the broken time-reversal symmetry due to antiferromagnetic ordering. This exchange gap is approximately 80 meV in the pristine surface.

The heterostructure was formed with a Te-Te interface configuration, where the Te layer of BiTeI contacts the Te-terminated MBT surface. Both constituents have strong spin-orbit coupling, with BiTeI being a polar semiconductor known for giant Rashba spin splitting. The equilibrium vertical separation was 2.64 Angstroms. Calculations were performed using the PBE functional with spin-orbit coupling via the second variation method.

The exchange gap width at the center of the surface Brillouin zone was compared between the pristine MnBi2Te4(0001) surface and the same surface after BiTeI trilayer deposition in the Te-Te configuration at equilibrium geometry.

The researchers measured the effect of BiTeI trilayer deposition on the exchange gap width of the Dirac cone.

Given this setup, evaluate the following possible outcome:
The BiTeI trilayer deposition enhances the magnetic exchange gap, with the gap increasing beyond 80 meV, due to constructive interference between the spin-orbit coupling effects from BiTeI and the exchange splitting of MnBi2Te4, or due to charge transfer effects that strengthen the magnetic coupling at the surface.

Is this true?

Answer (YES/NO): NO